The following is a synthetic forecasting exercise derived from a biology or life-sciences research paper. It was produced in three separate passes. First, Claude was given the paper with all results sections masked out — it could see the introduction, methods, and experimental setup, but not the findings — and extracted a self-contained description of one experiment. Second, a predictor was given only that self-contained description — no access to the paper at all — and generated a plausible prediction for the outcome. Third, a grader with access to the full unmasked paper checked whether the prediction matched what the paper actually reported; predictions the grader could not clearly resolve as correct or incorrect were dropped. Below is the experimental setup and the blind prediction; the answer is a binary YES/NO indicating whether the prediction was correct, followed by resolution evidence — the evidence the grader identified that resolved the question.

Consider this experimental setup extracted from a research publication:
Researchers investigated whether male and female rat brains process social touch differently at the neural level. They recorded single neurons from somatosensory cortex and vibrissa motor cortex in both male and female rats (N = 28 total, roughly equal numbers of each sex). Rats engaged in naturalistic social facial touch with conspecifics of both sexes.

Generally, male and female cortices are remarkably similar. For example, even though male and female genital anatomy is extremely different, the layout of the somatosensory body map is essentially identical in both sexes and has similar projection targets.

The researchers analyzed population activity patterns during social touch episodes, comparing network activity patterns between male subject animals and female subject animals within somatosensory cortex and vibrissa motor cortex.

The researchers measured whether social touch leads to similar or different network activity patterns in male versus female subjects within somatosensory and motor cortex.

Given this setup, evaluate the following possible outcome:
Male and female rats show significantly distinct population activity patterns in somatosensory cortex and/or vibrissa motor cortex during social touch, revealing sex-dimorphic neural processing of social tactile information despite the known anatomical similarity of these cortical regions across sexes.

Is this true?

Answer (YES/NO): YES